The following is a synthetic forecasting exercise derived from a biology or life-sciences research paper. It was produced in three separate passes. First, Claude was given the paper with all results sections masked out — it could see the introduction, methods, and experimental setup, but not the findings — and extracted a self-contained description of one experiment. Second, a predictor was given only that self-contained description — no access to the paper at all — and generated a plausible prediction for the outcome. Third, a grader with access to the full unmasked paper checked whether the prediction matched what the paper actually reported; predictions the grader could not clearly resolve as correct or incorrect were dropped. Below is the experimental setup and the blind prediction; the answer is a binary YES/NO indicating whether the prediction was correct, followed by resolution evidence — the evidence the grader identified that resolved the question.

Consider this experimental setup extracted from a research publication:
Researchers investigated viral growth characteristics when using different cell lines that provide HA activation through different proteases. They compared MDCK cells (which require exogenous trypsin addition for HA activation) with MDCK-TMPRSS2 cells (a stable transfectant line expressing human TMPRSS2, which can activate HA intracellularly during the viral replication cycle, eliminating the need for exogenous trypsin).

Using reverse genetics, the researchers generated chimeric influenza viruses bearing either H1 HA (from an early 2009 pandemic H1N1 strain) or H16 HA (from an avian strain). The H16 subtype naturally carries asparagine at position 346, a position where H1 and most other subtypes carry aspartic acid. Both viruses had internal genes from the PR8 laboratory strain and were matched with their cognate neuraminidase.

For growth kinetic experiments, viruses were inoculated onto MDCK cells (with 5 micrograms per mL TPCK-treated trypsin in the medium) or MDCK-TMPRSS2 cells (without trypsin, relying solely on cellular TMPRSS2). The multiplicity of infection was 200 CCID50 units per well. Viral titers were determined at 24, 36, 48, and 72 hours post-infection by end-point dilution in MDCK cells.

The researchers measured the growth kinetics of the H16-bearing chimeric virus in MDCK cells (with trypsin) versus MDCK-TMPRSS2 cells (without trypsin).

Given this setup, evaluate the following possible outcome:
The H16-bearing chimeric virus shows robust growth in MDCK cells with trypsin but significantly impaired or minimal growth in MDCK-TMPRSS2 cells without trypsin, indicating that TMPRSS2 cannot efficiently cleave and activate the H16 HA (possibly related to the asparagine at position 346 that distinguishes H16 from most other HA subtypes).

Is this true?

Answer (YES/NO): NO